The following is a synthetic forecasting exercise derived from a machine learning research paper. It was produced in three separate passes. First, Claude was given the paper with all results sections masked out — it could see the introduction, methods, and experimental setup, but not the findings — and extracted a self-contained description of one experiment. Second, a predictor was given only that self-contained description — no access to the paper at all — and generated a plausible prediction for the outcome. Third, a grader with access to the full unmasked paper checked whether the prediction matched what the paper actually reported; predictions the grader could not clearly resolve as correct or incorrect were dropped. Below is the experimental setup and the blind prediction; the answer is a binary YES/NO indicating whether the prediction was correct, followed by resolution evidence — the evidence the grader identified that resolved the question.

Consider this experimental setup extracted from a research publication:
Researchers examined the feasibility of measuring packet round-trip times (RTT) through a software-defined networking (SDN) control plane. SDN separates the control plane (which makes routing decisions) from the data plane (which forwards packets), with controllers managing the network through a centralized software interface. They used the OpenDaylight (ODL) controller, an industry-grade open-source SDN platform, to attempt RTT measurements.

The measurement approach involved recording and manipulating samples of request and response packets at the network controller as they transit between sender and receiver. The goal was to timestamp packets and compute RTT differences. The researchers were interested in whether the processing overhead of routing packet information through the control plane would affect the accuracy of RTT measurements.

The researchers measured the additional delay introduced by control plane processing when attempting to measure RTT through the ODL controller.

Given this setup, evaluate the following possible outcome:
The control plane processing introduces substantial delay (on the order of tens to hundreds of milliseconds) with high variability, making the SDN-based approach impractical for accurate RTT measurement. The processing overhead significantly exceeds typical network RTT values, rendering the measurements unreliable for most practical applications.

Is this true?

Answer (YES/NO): YES